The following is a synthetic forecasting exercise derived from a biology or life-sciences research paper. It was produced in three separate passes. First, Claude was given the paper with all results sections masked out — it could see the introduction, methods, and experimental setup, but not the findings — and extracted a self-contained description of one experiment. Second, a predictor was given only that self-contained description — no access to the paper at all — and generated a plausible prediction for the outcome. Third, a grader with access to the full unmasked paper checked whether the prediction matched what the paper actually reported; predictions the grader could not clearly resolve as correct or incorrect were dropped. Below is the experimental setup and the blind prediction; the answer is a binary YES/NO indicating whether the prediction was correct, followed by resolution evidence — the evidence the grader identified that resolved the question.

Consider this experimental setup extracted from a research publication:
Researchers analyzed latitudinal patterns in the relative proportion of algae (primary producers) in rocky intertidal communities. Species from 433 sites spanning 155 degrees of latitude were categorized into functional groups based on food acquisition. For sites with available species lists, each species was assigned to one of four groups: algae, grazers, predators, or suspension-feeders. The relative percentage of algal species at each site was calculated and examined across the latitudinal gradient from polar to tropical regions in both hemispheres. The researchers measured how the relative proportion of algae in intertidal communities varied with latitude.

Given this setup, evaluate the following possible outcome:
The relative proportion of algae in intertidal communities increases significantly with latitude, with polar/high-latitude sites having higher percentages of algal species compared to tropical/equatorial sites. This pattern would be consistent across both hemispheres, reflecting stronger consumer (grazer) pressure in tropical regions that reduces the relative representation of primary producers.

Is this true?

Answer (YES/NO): YES